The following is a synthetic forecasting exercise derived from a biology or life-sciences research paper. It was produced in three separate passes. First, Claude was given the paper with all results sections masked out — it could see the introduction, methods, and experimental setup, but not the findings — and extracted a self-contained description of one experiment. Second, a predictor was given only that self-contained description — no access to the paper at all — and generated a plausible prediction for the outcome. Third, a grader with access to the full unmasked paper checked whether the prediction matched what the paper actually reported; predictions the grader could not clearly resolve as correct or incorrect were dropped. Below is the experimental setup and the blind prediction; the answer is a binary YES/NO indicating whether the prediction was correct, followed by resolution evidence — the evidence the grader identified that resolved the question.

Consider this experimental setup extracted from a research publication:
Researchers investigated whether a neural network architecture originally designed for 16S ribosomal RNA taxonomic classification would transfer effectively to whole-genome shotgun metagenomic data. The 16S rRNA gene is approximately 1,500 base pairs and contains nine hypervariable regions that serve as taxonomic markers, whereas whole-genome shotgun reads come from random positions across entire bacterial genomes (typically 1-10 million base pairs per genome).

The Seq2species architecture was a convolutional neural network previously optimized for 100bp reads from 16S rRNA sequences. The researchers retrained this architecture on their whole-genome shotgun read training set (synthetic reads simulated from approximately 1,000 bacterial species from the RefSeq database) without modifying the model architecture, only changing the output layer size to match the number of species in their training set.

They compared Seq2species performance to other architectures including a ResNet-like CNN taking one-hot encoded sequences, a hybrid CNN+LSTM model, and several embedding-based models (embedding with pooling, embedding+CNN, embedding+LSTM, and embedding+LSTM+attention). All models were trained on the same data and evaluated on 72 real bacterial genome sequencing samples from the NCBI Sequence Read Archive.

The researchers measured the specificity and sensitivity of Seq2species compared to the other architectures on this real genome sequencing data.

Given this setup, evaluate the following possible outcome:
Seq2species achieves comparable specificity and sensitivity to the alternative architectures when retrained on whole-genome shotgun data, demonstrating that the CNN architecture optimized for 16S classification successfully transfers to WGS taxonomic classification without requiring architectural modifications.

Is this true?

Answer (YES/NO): NO